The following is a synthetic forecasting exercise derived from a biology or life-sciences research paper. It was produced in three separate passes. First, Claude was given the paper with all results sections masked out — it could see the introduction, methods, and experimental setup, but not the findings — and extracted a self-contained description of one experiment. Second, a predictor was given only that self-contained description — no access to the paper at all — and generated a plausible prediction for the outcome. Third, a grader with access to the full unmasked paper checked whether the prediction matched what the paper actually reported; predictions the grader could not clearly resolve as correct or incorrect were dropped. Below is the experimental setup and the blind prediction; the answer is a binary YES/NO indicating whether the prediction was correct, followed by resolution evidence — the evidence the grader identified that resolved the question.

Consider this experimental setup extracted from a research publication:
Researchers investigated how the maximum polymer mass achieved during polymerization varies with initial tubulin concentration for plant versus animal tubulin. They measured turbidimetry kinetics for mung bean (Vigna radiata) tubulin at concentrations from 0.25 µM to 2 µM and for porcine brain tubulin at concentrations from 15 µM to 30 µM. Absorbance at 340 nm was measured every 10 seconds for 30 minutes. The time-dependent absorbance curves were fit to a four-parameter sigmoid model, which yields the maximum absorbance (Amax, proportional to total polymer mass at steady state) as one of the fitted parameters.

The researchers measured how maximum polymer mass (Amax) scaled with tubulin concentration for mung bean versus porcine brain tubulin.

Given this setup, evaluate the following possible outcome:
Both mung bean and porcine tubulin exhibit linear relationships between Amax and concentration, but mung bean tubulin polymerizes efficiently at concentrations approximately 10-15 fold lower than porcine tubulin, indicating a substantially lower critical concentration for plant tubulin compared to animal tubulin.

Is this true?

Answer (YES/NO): NO